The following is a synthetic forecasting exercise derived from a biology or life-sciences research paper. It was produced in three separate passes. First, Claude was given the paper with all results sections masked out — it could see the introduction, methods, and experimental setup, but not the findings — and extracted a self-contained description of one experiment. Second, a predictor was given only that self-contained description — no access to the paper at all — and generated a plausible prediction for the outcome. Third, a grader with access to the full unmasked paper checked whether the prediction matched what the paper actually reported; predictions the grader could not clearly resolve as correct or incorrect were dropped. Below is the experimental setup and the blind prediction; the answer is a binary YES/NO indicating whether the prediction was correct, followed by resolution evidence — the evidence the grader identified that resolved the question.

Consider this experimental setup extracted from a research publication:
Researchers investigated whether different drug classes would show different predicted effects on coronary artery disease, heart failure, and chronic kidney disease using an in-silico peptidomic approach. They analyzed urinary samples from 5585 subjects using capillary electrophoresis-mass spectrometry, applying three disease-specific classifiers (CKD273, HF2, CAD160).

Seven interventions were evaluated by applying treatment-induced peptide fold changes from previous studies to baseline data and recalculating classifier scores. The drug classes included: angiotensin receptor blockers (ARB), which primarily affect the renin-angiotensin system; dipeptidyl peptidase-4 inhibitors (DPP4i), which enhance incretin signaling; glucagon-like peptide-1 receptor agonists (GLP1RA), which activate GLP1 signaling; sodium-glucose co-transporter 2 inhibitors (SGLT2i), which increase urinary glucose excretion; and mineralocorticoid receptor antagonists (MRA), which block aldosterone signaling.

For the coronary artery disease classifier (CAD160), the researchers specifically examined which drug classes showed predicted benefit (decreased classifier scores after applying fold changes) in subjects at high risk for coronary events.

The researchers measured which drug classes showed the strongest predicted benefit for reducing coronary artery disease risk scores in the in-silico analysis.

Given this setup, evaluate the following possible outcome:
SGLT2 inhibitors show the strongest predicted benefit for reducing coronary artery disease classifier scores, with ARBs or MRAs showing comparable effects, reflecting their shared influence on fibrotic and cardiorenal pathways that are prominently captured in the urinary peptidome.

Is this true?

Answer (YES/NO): NO